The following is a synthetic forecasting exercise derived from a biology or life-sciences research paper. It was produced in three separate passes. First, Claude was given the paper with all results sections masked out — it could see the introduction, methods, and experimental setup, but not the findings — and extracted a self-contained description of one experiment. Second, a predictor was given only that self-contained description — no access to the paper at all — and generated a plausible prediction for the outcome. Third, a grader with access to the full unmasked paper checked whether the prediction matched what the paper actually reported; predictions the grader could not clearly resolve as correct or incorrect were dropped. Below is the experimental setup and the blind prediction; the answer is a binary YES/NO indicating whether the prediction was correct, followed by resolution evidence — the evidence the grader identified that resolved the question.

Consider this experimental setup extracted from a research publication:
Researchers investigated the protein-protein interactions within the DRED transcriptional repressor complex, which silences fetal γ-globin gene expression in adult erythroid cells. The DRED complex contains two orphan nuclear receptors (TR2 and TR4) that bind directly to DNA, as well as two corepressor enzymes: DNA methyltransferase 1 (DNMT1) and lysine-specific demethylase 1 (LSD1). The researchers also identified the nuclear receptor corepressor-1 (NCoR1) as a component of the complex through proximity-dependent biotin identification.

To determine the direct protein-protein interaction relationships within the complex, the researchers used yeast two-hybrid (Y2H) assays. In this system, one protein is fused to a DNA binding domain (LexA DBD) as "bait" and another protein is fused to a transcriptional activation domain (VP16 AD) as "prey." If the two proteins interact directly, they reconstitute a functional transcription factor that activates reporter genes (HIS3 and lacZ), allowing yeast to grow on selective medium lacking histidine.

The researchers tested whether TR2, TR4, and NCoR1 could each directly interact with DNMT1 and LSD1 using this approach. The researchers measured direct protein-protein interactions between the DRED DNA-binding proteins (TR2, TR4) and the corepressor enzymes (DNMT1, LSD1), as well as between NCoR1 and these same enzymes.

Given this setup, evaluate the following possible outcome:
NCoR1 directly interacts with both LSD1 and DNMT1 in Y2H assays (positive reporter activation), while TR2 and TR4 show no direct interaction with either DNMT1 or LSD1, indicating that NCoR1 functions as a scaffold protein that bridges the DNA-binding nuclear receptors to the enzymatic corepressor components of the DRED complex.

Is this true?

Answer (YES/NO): YES